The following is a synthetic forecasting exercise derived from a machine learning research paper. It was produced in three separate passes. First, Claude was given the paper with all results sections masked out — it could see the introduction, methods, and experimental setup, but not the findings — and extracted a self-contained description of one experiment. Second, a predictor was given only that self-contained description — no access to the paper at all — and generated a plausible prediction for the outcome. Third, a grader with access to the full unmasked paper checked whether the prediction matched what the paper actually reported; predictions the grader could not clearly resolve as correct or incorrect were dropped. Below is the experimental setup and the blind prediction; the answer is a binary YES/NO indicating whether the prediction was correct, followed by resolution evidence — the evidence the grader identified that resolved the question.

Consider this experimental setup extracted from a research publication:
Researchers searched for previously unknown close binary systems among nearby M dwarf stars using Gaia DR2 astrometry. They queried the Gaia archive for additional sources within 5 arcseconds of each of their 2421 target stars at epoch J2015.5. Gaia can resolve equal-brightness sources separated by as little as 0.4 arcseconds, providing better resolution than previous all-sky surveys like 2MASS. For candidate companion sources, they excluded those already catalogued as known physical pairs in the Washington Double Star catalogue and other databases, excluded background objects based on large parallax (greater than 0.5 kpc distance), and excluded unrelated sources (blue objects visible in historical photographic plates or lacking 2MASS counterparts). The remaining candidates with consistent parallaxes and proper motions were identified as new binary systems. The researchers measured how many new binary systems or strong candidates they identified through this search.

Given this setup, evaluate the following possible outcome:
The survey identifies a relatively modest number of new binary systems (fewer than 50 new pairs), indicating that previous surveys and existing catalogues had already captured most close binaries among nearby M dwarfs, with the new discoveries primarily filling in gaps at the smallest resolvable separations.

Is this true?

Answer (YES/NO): YES